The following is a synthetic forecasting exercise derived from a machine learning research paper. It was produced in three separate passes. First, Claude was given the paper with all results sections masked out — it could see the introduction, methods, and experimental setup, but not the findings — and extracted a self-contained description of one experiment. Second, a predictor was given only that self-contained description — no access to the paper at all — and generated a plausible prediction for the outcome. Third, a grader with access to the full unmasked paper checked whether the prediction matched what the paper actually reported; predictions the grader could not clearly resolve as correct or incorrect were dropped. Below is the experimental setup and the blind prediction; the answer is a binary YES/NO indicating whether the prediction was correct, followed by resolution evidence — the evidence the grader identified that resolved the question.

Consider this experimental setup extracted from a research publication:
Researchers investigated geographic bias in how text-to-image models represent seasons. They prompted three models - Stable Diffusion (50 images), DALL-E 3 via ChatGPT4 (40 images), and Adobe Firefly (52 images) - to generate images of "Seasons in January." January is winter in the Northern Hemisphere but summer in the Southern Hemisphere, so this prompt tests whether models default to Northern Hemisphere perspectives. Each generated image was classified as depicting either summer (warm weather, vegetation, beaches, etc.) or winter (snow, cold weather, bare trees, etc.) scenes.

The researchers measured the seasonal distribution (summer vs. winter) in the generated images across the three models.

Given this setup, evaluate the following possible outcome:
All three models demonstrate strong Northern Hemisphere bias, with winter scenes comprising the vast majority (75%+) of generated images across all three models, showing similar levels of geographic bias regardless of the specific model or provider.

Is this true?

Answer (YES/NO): NO